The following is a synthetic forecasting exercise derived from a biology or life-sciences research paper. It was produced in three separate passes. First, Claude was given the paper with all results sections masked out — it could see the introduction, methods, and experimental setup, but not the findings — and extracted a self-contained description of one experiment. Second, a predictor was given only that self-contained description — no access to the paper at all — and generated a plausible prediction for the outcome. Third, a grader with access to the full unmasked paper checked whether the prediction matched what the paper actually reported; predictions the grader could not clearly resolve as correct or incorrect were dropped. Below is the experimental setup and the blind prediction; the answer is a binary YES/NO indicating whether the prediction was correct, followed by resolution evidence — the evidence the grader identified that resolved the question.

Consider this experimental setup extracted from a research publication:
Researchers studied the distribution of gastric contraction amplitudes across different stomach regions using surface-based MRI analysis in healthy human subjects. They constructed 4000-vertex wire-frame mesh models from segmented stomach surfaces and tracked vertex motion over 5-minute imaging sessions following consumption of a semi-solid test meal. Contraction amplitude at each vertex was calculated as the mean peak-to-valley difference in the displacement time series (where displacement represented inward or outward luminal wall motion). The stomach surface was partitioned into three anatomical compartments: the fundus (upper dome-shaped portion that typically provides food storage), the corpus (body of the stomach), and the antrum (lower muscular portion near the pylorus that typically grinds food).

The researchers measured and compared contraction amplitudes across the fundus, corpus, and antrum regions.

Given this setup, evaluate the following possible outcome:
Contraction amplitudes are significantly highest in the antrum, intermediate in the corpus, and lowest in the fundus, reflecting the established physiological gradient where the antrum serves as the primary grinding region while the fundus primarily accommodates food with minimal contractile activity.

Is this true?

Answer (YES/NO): NO